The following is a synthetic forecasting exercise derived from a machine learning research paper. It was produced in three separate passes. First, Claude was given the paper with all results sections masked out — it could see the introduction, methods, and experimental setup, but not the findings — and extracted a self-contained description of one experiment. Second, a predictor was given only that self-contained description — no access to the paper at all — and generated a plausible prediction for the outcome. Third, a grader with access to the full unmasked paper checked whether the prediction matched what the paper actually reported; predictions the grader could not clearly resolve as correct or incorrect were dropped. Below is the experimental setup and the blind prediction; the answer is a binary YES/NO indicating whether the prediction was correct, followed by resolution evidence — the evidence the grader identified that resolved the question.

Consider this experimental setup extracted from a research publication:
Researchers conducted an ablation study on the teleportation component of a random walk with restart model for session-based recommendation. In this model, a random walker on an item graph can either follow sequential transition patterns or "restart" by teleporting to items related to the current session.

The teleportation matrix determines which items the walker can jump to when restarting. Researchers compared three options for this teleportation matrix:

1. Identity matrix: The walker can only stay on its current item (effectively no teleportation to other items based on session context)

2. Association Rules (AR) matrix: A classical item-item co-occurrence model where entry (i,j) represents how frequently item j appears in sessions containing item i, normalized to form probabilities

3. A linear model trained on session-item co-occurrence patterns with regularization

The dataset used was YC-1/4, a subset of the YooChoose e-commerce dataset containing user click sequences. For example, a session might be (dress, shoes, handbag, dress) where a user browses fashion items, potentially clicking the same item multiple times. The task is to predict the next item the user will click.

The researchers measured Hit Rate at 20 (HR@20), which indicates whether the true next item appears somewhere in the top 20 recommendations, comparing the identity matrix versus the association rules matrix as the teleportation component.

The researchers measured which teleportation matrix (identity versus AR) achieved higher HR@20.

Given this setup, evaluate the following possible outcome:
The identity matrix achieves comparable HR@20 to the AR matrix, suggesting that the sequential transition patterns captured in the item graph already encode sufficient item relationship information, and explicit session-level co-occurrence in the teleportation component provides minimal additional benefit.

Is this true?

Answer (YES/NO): NO